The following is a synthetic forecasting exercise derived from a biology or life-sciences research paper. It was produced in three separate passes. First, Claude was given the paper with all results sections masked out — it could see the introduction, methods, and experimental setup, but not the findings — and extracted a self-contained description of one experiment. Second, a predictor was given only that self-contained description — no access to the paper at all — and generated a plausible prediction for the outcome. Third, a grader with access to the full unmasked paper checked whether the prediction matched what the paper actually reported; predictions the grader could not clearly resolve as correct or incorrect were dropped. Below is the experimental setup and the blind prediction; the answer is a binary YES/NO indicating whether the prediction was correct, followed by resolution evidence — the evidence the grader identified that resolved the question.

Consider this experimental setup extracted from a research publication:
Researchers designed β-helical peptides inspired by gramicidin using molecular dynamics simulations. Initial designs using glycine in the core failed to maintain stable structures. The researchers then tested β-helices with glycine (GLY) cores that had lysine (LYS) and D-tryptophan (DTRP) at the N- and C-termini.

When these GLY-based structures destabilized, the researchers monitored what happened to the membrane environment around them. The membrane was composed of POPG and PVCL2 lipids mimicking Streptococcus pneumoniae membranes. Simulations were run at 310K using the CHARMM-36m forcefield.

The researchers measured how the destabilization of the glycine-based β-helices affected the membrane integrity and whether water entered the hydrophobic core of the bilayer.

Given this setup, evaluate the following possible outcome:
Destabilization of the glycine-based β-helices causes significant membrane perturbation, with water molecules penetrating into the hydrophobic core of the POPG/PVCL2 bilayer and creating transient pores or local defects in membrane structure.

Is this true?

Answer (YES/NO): YES